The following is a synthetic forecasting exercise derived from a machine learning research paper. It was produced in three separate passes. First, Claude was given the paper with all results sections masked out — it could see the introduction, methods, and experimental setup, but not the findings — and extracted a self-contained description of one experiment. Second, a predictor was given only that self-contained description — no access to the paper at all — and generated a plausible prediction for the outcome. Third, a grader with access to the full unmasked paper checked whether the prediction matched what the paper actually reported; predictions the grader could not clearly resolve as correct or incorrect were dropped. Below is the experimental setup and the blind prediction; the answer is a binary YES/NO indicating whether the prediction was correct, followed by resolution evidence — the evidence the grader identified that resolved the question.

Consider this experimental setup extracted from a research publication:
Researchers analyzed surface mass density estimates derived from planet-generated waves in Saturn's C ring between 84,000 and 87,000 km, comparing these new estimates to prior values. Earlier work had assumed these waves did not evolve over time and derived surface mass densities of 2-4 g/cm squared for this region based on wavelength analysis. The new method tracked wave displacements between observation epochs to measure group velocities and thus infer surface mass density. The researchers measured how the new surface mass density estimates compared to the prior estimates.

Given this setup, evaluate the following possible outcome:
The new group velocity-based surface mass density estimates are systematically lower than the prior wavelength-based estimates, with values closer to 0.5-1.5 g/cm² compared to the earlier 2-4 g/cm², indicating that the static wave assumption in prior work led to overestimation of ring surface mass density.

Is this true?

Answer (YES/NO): YES